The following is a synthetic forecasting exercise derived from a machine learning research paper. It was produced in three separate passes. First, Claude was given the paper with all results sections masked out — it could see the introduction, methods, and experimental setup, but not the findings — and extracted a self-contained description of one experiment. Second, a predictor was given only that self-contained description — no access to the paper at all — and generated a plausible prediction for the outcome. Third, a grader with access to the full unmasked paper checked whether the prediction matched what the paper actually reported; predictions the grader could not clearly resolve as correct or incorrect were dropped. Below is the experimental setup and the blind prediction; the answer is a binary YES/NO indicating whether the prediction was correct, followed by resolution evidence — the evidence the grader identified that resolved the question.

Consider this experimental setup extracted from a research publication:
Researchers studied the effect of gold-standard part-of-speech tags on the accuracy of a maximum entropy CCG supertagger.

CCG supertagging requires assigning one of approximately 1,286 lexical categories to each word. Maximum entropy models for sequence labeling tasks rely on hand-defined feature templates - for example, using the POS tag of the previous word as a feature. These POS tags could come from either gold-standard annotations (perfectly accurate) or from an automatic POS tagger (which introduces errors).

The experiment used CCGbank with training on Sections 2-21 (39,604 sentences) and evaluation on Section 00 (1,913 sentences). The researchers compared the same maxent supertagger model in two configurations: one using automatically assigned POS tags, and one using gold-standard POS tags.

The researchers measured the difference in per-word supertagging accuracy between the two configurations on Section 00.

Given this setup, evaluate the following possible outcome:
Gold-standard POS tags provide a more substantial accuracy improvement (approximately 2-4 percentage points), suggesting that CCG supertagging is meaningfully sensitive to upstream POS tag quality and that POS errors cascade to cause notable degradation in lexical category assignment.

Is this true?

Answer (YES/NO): NO